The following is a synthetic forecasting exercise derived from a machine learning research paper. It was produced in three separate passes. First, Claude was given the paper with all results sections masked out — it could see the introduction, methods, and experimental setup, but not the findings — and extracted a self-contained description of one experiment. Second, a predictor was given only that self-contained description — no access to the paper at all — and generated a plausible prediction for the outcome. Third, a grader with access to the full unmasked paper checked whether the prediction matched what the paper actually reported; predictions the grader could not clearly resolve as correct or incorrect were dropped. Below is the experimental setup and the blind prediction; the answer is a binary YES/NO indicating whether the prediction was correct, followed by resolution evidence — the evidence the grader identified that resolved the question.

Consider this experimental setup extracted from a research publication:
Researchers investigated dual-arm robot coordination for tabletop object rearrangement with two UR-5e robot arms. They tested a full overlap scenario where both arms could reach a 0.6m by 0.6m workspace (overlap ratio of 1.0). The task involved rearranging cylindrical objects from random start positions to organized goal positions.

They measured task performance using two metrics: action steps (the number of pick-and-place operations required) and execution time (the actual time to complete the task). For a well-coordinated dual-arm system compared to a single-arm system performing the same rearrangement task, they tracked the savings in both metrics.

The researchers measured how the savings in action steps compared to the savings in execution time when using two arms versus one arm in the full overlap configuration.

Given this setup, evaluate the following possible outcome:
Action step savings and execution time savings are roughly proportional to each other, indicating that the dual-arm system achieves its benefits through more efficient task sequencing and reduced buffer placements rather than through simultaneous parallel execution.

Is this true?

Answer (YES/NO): NO